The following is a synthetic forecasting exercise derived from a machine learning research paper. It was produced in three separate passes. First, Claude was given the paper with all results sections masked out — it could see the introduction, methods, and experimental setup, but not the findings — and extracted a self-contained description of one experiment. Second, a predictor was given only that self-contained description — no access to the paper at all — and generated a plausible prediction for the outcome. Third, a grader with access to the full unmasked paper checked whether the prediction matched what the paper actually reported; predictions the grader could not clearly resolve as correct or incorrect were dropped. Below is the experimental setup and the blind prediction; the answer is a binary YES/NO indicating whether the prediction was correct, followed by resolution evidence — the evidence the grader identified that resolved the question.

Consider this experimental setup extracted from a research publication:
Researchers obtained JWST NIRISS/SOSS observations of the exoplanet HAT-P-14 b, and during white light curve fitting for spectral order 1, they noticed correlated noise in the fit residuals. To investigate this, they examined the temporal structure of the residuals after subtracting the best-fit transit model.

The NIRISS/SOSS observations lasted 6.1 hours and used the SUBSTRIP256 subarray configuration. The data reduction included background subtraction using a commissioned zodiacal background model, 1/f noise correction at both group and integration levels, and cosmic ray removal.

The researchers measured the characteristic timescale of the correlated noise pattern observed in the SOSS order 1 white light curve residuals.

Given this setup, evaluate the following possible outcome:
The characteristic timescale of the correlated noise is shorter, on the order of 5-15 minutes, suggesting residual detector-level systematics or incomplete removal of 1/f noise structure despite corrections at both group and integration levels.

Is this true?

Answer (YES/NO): NO